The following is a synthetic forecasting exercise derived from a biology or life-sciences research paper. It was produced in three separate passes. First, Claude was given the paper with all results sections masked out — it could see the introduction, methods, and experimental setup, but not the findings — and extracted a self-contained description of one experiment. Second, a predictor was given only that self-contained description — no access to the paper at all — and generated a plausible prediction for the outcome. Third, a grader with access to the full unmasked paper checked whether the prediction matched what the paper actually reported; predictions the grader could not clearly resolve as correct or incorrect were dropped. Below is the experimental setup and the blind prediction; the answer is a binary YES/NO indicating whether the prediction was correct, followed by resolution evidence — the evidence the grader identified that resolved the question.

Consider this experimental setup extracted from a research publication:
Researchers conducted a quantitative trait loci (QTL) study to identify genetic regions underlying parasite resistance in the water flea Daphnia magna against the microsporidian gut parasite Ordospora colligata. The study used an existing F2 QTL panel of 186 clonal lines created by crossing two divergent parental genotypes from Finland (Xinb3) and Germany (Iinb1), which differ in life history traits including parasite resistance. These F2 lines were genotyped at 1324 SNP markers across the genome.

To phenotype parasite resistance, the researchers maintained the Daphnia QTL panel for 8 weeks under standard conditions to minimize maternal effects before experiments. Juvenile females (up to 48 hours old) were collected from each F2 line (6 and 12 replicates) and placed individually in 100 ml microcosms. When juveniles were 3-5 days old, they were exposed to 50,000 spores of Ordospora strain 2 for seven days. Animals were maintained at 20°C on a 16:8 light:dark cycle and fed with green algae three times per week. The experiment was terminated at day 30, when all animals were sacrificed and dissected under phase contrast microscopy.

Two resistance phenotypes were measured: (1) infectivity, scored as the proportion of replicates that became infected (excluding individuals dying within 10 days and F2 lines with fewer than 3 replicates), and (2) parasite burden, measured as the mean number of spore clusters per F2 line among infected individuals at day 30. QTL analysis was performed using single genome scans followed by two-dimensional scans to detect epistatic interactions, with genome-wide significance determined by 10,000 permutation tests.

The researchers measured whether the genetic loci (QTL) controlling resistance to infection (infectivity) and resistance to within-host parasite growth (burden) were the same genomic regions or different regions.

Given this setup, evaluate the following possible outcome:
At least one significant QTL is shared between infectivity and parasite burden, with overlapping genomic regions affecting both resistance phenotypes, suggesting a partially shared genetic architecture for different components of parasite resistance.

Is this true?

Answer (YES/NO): NO